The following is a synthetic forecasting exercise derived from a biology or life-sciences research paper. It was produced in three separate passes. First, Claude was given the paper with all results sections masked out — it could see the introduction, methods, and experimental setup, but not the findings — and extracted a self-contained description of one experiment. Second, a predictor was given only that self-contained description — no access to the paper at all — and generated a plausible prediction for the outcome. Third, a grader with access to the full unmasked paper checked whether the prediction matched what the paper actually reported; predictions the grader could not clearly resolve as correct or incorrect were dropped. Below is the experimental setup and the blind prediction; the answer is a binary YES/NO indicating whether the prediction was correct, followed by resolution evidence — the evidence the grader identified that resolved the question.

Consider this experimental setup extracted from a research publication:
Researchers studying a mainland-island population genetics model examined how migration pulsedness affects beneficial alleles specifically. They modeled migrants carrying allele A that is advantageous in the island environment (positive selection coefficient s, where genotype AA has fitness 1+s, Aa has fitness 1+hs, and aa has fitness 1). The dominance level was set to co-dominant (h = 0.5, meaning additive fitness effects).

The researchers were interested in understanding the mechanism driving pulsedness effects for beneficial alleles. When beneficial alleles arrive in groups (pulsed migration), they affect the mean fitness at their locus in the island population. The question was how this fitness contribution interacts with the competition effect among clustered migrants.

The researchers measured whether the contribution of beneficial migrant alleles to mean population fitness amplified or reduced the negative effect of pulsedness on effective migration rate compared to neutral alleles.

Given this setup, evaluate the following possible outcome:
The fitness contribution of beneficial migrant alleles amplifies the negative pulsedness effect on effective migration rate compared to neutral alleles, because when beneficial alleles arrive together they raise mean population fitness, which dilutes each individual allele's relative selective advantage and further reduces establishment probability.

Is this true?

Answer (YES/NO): YES